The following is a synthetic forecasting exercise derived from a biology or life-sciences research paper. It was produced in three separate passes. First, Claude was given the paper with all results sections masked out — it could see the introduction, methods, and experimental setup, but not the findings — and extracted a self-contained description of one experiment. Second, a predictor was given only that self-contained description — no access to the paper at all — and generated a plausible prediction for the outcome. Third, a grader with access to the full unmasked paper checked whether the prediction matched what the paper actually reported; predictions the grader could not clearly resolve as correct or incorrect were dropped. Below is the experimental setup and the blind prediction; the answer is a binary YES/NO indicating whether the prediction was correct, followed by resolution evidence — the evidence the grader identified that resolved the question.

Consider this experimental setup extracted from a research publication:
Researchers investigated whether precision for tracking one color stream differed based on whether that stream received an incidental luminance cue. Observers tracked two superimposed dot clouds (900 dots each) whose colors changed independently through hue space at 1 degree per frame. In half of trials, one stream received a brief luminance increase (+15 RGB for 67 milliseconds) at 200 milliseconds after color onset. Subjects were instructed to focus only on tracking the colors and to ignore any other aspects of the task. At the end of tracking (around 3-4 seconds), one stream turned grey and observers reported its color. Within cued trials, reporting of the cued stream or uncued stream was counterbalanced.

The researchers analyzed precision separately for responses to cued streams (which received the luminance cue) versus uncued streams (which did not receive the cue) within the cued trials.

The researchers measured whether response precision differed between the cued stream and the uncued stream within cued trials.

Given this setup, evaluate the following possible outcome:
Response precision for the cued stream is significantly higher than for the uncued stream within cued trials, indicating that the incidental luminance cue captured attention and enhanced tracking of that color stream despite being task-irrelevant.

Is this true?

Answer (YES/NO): NO